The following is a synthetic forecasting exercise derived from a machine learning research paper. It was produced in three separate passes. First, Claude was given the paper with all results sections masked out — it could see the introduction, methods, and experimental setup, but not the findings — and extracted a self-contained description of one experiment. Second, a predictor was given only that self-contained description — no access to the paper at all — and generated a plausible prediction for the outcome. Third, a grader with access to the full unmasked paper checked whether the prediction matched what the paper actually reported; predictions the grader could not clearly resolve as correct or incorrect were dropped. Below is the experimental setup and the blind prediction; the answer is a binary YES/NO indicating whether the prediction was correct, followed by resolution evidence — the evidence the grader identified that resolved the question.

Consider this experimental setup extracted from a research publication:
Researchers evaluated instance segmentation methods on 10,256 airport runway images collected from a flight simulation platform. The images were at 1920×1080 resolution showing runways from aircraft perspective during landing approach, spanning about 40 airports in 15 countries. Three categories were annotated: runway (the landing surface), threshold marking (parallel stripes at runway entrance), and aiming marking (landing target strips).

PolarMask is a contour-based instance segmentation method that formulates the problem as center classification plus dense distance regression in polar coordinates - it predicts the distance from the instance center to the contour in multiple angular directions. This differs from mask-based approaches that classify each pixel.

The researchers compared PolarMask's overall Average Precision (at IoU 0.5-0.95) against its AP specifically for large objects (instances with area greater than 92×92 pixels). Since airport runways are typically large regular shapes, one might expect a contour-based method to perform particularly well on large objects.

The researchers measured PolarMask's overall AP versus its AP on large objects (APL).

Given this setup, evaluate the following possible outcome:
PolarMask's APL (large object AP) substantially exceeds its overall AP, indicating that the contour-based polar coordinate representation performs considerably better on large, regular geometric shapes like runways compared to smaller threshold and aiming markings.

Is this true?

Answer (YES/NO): NO